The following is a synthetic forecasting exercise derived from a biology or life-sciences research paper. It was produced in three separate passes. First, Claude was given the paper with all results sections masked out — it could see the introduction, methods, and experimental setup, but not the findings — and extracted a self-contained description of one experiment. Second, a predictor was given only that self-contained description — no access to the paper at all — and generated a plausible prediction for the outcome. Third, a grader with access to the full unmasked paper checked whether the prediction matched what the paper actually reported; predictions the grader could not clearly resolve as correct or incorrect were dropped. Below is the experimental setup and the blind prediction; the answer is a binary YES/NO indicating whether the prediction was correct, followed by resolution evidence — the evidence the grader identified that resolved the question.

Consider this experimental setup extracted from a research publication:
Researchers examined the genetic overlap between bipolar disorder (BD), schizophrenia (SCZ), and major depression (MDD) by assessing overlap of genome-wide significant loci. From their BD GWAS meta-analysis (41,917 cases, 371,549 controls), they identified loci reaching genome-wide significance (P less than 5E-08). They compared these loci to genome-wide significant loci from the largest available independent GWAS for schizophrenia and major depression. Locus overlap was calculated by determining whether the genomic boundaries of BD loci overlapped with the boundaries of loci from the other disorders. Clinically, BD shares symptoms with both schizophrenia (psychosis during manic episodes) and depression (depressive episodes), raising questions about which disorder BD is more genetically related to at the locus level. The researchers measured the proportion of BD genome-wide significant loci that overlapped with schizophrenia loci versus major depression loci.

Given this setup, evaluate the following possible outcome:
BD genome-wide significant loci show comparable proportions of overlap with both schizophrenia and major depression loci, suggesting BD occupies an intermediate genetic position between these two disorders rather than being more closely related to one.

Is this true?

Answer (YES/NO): NO